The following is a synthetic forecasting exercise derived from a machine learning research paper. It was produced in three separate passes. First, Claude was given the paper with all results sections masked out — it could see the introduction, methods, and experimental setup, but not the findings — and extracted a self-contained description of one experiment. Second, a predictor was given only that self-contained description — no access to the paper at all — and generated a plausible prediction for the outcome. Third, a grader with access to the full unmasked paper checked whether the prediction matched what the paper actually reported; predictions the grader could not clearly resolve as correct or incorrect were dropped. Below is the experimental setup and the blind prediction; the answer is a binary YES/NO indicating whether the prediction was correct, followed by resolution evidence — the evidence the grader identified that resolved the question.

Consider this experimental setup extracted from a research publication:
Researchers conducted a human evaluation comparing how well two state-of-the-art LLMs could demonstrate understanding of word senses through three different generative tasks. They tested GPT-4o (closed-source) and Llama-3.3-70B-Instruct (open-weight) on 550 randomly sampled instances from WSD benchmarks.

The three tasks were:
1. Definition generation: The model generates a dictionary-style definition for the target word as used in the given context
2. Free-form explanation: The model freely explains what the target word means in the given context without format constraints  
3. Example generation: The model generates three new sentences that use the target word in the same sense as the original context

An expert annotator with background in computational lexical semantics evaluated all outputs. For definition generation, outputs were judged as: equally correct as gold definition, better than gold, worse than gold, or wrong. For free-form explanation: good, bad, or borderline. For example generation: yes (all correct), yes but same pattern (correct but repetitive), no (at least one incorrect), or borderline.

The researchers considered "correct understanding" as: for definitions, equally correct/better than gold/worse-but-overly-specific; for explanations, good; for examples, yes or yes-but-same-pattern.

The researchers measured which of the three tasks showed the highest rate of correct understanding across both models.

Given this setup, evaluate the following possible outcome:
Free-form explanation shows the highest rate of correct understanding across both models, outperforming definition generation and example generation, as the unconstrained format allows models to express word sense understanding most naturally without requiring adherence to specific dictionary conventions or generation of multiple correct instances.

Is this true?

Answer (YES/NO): YES